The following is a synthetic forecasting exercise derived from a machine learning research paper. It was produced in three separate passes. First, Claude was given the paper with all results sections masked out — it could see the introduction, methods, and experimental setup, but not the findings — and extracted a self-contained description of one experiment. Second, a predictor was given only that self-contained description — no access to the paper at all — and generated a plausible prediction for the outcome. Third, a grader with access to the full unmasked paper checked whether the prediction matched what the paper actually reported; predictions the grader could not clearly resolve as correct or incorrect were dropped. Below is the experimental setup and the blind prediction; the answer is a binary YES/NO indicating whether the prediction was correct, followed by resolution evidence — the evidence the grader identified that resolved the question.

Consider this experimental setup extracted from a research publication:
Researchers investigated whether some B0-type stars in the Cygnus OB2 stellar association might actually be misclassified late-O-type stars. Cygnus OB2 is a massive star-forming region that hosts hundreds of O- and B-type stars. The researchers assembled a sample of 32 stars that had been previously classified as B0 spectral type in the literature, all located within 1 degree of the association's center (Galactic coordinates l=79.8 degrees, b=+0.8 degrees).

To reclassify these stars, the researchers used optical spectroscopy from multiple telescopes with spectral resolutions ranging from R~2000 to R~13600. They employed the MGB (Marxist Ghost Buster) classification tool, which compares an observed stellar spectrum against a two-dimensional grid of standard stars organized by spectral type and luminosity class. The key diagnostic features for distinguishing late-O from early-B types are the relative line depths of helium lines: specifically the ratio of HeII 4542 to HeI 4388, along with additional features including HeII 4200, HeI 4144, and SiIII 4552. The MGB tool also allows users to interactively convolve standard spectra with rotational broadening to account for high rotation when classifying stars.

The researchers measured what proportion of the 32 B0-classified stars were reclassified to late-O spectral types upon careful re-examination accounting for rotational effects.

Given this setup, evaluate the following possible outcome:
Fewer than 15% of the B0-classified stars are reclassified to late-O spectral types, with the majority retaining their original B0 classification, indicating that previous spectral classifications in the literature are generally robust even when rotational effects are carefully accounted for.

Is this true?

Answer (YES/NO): NO